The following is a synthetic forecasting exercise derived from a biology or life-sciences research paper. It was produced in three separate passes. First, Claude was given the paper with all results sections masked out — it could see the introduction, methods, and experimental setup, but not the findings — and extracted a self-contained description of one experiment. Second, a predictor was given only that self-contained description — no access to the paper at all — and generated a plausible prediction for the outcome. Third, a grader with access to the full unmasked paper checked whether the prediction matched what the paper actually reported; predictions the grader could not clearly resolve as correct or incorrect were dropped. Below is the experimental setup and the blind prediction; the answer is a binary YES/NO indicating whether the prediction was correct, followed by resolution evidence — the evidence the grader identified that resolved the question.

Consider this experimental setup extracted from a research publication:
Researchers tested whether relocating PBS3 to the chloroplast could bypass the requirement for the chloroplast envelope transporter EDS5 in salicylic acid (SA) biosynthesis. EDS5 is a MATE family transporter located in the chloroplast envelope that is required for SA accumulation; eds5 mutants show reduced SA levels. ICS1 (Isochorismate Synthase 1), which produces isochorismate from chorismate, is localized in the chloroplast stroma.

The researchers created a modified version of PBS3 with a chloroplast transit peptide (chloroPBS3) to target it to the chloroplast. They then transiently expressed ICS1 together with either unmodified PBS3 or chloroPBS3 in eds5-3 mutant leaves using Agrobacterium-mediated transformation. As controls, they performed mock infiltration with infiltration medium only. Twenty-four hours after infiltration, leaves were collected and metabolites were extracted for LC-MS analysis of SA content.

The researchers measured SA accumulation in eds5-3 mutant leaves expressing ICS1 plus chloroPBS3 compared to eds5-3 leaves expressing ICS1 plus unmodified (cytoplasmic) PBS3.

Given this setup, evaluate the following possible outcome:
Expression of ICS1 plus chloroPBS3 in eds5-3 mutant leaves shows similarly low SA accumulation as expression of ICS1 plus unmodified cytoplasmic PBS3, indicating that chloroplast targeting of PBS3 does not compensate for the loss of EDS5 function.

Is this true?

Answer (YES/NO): NO